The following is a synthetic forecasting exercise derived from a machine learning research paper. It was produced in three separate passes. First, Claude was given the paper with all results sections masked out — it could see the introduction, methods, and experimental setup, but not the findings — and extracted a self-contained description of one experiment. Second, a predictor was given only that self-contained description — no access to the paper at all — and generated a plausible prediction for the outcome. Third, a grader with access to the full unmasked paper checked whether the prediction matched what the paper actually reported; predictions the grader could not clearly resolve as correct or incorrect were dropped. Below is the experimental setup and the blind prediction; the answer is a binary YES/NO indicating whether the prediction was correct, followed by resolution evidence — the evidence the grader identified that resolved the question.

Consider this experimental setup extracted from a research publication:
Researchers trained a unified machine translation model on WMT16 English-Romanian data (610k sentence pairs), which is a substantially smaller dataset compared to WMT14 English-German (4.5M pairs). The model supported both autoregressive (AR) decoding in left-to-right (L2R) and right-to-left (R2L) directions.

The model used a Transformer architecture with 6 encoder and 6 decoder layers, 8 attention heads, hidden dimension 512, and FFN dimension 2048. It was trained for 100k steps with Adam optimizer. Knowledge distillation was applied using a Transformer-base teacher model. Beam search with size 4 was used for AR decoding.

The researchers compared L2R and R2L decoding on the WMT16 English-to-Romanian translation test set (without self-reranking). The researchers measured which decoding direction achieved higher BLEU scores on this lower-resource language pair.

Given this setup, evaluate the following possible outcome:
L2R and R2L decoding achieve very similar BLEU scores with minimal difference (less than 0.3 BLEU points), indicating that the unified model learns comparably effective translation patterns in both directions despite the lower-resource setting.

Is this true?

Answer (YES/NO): YES